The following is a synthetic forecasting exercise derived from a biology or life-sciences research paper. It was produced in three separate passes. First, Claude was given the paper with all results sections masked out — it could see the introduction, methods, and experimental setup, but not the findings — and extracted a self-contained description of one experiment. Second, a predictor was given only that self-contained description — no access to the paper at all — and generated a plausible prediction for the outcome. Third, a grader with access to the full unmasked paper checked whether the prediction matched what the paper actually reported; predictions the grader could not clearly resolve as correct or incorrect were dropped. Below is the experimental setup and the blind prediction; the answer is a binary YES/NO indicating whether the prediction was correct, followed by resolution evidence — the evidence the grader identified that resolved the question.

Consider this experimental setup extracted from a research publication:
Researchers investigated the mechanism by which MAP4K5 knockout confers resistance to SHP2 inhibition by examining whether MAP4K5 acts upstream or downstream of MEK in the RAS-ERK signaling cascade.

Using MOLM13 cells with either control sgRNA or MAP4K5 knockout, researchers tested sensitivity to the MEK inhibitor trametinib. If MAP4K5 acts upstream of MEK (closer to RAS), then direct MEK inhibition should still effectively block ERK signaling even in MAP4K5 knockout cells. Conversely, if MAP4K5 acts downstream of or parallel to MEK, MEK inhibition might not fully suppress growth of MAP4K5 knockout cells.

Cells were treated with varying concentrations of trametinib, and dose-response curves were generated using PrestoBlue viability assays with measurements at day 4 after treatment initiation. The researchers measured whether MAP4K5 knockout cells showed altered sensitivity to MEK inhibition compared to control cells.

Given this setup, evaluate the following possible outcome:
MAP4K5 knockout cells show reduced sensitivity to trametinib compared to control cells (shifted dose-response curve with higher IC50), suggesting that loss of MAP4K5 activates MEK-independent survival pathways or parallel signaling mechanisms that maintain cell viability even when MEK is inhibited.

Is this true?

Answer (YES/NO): NO